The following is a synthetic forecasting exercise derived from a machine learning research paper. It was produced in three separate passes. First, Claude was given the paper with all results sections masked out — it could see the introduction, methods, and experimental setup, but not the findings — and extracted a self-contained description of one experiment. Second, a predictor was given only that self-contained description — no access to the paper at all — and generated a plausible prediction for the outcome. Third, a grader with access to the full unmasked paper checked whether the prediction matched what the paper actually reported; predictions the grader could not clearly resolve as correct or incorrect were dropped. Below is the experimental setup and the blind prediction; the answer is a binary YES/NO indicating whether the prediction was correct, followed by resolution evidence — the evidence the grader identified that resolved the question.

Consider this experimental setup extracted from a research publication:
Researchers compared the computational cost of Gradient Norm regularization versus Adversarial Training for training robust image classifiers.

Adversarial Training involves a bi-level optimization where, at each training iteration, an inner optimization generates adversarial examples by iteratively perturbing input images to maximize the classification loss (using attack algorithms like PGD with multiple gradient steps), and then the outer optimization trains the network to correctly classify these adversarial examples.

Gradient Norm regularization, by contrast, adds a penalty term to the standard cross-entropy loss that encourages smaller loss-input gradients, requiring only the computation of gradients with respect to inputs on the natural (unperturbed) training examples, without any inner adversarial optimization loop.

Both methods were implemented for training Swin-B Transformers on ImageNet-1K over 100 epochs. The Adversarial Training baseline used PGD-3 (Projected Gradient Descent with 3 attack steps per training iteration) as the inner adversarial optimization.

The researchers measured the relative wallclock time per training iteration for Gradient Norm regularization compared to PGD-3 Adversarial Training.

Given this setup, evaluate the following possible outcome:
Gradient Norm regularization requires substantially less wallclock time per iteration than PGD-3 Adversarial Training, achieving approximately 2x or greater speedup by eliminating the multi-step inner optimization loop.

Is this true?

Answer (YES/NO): NO